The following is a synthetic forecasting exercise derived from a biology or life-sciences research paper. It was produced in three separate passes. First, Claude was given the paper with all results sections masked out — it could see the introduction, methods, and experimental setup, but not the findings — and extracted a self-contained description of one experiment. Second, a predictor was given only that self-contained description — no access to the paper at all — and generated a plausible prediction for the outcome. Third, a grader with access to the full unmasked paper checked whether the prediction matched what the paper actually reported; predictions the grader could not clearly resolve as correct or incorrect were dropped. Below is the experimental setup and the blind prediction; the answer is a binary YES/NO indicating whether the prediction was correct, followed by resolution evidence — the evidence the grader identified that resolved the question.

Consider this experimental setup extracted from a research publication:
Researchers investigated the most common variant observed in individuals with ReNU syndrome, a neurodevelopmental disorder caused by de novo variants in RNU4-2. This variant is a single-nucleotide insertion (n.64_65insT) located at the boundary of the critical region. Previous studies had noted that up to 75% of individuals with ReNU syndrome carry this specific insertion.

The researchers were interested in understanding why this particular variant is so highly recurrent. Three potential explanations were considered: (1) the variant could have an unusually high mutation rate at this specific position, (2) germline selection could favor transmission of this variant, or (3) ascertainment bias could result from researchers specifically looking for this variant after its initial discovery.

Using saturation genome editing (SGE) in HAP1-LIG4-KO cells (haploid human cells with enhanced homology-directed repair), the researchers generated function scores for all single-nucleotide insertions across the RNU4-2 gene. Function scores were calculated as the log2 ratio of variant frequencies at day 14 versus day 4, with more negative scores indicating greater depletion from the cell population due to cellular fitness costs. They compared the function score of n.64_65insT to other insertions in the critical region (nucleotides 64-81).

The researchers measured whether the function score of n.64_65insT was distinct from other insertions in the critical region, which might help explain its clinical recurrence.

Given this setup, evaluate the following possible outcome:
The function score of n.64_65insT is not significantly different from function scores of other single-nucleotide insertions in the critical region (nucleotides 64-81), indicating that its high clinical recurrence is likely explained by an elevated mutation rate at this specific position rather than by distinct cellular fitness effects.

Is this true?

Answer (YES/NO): NO